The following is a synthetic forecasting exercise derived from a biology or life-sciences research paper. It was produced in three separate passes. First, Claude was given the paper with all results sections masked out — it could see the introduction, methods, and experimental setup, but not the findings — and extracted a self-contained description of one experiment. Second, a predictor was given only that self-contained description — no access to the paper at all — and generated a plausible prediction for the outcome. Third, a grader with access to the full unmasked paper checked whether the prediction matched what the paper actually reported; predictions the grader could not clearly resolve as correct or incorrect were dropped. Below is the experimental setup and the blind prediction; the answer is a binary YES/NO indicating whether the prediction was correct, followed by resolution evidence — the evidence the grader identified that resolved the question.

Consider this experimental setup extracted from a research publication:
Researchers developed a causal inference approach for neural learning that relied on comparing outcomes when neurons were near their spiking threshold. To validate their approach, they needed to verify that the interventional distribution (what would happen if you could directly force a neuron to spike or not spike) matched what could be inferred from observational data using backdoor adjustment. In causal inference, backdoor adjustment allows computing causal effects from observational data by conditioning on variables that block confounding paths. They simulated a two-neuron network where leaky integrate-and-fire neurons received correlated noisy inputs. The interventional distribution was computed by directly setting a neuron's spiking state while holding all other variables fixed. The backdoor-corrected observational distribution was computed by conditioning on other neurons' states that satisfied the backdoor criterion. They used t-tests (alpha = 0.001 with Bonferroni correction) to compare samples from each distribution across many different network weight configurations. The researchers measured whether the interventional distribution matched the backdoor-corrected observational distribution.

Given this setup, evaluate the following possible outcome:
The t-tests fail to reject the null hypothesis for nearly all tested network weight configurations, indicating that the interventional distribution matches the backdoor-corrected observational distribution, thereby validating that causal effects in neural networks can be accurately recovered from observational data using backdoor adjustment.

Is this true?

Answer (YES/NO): NO